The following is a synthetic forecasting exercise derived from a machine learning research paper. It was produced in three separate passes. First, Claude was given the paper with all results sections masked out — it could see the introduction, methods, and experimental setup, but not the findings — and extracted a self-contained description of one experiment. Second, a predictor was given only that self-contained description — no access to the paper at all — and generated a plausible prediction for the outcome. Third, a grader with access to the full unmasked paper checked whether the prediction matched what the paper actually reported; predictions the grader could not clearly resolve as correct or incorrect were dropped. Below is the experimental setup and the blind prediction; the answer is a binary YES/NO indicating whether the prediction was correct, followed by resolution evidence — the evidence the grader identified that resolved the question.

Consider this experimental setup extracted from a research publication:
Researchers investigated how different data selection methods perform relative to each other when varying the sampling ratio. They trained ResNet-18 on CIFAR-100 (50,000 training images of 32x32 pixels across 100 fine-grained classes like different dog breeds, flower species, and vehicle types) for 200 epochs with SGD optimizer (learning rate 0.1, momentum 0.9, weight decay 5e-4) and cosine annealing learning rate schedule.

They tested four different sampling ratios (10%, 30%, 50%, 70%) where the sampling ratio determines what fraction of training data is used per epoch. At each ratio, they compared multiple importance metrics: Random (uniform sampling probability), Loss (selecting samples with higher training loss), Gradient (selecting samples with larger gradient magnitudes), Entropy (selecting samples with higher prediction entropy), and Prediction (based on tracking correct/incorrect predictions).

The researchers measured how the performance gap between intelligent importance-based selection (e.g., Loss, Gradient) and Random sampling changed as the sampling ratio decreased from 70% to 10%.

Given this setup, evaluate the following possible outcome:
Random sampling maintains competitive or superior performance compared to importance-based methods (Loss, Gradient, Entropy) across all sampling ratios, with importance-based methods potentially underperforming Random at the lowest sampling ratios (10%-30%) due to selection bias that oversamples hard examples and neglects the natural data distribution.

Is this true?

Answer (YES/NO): NO